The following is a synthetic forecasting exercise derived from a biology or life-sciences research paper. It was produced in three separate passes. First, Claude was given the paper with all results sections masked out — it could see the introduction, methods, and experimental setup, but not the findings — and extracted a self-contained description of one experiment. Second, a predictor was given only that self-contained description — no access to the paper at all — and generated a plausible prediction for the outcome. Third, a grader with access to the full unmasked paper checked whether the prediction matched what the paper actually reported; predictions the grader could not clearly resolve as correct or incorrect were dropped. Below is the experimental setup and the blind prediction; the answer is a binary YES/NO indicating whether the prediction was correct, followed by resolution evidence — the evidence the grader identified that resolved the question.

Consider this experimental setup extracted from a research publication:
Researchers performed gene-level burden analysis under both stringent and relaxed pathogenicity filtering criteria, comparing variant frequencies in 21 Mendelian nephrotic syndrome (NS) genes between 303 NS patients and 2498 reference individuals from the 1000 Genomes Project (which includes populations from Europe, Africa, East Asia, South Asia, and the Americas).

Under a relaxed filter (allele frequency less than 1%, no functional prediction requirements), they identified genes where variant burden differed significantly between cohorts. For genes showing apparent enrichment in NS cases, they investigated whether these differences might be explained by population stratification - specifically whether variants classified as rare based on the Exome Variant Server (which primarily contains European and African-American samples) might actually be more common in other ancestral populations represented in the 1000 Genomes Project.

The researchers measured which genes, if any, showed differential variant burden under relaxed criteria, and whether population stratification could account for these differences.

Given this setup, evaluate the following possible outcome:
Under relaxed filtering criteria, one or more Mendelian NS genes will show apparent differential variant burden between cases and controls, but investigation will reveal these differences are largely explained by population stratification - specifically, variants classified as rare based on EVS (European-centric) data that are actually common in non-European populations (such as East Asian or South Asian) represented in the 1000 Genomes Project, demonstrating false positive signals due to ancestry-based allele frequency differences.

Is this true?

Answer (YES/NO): YES